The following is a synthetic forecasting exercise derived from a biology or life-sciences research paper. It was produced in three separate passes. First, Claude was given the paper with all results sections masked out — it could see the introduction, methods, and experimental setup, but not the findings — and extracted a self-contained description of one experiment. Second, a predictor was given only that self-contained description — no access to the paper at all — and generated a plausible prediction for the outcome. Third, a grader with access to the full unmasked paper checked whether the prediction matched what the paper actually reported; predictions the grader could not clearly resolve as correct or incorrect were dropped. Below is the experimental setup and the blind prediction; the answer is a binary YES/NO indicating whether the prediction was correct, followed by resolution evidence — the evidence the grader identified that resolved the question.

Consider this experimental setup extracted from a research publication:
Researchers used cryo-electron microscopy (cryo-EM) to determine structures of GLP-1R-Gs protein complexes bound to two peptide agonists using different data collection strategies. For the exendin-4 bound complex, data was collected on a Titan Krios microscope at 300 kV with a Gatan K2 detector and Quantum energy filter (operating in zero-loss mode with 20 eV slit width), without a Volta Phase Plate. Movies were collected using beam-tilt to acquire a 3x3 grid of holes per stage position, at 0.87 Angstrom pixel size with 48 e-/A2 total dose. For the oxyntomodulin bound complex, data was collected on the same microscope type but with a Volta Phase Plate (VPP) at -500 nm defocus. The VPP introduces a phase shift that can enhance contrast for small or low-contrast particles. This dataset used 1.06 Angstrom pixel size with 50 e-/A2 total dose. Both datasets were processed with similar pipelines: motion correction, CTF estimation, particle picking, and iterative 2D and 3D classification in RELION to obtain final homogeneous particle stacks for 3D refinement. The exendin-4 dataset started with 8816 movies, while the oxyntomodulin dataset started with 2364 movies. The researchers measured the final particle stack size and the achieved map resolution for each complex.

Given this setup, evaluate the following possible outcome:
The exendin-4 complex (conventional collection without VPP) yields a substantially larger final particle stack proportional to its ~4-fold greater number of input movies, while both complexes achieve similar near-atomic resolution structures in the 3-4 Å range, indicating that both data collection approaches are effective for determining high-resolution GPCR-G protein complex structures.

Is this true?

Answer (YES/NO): NO